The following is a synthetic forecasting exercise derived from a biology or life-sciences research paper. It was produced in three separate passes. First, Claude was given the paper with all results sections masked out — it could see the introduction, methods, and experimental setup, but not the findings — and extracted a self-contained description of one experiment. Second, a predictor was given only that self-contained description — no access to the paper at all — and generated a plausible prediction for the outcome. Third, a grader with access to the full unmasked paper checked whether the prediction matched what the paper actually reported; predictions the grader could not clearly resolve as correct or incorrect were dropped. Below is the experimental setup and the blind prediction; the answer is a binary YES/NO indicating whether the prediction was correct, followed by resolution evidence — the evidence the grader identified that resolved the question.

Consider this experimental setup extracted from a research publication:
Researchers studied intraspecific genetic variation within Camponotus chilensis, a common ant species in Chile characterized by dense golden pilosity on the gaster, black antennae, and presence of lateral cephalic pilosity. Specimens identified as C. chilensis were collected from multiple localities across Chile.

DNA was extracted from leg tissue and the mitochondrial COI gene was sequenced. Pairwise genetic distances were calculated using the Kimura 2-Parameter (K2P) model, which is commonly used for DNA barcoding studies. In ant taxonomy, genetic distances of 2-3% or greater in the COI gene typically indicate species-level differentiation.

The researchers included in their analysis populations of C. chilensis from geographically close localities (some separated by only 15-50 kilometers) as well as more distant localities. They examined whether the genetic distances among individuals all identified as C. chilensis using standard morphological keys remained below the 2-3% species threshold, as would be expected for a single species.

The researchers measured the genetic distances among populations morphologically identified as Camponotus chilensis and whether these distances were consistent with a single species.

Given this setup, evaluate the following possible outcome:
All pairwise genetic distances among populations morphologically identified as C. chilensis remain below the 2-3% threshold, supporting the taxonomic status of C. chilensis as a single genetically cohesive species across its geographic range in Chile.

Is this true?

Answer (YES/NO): NO